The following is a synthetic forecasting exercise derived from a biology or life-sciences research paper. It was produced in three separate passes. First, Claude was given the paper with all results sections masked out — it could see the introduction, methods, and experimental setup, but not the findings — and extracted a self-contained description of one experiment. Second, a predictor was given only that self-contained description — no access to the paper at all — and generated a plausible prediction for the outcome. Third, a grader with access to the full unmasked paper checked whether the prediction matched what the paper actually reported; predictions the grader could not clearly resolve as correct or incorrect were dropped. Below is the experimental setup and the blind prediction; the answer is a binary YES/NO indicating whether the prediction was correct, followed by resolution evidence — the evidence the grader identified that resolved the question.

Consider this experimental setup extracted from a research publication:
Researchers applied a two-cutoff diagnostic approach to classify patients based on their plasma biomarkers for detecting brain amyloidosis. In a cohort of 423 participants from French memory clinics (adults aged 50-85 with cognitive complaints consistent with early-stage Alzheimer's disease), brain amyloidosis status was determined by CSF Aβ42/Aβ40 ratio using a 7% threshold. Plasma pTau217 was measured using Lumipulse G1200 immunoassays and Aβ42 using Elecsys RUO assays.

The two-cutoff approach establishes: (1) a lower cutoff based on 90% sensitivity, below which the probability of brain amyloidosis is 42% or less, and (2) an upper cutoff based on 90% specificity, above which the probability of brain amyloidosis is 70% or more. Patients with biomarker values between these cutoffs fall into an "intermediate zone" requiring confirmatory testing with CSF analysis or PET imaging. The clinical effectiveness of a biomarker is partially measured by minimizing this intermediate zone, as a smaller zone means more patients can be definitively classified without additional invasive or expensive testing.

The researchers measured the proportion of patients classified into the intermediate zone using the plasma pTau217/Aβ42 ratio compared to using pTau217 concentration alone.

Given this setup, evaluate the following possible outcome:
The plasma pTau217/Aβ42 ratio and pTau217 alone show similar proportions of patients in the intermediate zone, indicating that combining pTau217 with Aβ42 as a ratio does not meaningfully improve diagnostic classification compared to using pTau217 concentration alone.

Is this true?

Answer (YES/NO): NO